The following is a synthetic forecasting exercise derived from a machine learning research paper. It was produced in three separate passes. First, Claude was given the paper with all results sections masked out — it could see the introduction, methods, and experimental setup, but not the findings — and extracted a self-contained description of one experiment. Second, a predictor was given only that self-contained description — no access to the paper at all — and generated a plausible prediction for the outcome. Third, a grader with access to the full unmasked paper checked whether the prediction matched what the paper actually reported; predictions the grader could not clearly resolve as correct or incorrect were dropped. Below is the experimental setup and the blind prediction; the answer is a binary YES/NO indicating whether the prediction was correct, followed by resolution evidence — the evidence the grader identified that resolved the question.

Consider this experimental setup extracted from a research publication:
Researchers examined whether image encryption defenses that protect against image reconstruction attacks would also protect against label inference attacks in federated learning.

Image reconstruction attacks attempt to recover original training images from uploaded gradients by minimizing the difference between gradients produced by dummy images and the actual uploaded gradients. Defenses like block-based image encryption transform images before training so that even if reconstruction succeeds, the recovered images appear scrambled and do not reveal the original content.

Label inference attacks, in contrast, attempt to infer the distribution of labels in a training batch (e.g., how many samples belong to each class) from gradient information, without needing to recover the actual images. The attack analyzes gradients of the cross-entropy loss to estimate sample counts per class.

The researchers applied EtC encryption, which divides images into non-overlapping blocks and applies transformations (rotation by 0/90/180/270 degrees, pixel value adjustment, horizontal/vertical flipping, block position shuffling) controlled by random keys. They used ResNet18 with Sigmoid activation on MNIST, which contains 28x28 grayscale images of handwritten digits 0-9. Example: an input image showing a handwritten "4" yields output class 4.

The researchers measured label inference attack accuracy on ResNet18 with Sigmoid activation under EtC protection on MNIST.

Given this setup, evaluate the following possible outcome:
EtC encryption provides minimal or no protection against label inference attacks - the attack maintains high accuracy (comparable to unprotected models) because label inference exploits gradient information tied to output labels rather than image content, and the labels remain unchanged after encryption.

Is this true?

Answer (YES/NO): YES